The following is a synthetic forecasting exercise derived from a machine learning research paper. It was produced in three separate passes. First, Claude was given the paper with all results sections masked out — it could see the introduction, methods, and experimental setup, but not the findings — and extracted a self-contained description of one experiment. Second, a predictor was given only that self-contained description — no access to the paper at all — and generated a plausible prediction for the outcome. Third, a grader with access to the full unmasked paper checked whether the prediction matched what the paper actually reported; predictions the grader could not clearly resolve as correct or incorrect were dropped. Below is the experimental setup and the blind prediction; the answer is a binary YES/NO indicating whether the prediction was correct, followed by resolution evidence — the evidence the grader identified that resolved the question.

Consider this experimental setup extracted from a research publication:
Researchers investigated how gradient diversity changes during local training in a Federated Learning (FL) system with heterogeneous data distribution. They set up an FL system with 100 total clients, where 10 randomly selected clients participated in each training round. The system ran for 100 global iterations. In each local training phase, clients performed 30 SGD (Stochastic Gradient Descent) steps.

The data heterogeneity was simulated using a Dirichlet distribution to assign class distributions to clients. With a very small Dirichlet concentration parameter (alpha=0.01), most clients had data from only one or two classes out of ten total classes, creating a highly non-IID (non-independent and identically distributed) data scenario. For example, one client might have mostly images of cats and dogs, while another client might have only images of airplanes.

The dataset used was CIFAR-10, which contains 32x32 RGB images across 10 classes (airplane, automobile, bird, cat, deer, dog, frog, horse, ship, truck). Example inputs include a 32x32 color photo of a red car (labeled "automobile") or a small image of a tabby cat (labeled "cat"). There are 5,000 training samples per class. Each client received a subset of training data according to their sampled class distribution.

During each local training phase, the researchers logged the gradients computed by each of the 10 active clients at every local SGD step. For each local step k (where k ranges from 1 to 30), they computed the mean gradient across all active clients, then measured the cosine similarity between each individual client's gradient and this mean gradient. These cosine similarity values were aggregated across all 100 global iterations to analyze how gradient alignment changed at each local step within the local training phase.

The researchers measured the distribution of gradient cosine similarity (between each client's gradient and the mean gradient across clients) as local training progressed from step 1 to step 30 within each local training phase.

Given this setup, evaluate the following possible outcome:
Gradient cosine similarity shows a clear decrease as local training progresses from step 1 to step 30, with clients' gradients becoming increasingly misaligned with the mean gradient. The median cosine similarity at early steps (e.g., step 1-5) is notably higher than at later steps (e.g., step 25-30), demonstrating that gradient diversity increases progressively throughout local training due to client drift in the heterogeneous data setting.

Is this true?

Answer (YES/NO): YES